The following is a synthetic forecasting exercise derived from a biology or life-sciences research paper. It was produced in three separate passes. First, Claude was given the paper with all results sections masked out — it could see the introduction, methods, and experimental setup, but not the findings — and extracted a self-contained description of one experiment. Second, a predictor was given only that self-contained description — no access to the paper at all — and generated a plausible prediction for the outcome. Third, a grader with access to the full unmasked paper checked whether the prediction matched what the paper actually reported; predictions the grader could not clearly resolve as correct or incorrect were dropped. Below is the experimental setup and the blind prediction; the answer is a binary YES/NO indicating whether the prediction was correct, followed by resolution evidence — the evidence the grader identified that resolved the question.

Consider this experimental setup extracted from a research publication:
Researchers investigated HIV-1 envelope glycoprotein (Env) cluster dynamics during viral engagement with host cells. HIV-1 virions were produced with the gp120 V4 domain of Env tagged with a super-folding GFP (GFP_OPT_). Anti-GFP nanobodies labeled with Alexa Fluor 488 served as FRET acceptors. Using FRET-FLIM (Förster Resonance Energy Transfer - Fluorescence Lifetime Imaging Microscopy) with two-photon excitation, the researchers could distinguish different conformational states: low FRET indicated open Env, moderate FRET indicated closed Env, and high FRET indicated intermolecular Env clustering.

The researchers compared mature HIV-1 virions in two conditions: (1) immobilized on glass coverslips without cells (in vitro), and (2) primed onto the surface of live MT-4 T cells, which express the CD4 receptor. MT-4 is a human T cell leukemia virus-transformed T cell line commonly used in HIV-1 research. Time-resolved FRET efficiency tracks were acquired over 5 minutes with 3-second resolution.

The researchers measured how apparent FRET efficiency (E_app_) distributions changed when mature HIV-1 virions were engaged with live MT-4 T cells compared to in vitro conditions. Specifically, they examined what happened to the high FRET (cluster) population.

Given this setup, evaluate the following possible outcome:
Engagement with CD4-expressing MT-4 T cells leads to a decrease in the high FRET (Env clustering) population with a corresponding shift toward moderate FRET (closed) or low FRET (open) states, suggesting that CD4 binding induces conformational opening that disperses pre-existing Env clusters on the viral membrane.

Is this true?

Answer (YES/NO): YES